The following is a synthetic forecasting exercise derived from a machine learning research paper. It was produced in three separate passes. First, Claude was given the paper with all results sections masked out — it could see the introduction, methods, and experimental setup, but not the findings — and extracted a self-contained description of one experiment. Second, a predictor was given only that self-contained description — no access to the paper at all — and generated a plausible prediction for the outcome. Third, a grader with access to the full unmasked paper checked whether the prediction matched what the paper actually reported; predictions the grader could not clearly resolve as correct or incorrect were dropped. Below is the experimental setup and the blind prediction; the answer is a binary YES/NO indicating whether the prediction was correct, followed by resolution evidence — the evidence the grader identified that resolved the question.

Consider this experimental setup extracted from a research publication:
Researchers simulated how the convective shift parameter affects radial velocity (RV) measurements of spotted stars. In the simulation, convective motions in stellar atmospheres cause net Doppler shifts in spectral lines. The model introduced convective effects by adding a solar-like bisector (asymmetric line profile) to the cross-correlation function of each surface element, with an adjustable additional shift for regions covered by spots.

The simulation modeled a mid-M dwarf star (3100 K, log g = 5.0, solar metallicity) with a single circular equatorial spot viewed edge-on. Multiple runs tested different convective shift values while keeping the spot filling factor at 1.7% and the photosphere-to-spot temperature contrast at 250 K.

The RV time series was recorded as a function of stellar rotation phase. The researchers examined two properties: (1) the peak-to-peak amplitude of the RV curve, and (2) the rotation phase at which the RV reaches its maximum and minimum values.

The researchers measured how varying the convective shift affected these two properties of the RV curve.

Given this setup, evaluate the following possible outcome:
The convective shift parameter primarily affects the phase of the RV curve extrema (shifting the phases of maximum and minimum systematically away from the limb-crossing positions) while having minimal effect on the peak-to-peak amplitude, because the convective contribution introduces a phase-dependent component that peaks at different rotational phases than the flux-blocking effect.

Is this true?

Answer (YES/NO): YES